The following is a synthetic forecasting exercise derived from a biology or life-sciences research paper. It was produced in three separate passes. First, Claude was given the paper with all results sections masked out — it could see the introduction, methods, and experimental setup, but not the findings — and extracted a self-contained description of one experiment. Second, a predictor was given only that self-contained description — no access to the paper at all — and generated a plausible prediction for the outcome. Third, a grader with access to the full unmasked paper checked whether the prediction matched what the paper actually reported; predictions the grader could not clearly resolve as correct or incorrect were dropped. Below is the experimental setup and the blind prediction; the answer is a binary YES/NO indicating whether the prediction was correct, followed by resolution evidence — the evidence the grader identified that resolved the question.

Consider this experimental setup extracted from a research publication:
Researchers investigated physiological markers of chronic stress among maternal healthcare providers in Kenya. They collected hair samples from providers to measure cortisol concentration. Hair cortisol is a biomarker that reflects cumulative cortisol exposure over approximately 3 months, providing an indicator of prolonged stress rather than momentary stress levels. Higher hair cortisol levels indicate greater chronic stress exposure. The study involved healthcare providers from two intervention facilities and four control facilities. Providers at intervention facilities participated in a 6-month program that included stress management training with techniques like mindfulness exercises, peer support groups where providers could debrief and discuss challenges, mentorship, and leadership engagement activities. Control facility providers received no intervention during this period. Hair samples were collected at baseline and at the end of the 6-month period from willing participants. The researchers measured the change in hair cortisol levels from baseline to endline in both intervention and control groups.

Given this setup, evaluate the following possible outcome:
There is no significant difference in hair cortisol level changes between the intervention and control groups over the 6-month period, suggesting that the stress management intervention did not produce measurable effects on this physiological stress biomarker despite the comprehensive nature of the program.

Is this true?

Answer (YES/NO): NO